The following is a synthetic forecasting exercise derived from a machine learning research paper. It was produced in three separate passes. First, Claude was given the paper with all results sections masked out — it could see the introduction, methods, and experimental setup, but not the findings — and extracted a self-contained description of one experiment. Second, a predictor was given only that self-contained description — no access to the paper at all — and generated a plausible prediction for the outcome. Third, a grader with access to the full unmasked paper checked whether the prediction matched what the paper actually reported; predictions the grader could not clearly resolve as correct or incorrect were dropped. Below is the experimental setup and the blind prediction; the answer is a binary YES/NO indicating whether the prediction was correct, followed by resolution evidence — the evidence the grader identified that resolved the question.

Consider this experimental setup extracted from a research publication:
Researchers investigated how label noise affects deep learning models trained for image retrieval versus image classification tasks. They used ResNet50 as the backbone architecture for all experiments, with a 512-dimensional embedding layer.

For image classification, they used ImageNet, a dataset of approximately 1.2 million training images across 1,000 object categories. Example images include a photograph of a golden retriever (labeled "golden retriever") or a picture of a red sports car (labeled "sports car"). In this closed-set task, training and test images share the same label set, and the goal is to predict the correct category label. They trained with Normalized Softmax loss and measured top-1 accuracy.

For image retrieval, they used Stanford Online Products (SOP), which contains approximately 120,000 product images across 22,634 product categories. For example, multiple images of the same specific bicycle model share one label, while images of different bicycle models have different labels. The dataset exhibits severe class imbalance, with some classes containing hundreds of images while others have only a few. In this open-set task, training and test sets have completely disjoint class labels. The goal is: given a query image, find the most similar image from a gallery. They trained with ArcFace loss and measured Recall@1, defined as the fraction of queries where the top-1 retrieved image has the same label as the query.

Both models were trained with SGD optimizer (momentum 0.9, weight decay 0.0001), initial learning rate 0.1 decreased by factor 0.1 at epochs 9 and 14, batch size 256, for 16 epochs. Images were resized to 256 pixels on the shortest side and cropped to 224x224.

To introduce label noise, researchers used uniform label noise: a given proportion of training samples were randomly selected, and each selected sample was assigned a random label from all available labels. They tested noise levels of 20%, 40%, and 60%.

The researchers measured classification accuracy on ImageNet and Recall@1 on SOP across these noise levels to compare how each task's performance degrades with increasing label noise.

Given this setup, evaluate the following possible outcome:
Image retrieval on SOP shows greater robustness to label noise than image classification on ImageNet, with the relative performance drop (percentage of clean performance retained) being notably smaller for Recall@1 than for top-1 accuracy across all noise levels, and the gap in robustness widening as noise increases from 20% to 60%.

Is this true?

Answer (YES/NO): NO